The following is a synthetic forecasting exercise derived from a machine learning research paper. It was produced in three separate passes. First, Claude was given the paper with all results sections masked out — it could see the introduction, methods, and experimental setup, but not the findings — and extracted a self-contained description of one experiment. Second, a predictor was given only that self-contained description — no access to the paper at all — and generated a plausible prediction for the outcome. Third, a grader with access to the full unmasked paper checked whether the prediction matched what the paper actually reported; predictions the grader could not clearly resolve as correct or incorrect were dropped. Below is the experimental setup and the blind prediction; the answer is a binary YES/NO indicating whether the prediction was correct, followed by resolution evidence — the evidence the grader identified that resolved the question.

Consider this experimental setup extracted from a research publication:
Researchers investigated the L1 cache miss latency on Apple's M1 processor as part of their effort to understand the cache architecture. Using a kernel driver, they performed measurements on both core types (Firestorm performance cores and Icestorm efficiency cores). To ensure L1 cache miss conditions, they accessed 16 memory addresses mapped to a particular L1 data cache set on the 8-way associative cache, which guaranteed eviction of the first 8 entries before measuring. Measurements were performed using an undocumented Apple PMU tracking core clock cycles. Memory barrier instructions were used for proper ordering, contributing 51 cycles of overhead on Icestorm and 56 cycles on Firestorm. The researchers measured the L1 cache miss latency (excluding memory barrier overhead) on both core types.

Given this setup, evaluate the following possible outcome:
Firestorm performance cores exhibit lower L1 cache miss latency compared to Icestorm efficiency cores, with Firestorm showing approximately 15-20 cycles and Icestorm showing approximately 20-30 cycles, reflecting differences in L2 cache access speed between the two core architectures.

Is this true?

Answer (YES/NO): NO